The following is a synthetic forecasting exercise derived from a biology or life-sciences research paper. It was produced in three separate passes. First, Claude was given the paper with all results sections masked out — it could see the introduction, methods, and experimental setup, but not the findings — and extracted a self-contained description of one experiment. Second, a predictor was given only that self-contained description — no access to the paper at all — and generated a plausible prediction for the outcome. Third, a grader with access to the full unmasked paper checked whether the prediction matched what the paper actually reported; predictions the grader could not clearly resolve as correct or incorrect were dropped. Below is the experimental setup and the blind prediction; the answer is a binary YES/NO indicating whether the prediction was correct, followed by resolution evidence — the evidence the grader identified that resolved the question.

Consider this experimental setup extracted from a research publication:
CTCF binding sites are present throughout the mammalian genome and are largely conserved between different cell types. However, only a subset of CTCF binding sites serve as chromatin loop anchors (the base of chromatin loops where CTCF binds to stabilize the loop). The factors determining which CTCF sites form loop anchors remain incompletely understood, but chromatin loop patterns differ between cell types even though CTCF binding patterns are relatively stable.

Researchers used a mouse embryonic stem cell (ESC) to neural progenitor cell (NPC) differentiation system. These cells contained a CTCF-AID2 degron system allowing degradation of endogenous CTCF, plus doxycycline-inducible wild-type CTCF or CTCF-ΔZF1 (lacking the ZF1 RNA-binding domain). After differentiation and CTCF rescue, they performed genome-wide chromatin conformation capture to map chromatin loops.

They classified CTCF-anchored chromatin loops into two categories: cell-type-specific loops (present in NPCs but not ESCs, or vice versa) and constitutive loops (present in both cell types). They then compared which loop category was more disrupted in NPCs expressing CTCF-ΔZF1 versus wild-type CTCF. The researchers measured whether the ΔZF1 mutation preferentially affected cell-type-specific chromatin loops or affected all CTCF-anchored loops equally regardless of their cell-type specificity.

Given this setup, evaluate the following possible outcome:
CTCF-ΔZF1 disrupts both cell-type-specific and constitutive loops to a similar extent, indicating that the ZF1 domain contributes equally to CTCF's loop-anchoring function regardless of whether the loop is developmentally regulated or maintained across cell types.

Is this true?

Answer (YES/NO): NO